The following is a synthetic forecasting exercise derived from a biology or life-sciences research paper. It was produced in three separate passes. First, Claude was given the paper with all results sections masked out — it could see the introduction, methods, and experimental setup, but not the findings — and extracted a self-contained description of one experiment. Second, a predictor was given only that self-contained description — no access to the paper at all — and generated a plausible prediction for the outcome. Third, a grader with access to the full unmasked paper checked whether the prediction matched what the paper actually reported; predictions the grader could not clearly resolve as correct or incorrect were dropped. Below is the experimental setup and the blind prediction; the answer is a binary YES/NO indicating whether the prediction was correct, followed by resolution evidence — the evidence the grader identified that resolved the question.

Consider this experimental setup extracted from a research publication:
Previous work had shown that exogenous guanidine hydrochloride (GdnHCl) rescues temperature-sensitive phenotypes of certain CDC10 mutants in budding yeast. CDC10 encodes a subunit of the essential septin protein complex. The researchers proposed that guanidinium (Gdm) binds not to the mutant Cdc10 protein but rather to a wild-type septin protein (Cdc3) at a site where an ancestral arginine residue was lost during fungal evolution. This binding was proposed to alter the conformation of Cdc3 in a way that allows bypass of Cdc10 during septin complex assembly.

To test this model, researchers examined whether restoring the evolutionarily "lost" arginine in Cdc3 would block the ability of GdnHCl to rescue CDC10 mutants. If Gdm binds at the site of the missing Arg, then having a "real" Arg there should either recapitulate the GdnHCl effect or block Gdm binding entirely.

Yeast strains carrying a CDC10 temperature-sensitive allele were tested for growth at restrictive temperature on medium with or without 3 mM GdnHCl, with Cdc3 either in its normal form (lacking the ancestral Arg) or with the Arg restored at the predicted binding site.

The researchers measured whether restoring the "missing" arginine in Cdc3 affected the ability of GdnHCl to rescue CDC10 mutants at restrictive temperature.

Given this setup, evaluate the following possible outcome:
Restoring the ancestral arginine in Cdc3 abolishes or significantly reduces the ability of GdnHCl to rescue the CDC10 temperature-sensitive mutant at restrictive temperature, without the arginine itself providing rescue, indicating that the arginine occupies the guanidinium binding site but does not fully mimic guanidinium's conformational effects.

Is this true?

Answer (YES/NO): YES